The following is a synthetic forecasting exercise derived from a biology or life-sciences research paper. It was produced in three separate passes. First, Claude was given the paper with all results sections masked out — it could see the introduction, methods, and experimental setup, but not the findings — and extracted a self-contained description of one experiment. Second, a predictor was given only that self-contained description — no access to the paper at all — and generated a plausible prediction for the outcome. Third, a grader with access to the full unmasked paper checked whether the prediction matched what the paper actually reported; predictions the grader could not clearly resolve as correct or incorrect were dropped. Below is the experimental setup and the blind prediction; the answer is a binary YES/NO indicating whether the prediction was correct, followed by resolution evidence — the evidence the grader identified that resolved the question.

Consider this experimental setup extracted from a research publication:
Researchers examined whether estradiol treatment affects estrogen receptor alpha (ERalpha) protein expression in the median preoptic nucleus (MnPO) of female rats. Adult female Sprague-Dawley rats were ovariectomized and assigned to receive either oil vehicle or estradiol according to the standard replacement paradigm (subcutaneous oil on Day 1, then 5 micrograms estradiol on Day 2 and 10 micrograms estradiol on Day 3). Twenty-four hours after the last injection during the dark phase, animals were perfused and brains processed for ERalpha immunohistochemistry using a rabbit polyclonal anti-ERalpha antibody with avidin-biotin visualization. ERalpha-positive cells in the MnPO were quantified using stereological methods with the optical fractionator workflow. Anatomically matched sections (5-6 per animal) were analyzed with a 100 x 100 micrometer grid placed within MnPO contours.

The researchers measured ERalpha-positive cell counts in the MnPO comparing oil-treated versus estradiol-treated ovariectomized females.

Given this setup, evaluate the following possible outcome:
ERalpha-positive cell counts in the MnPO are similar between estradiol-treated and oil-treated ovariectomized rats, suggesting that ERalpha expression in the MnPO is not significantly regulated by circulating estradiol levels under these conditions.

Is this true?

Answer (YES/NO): YES